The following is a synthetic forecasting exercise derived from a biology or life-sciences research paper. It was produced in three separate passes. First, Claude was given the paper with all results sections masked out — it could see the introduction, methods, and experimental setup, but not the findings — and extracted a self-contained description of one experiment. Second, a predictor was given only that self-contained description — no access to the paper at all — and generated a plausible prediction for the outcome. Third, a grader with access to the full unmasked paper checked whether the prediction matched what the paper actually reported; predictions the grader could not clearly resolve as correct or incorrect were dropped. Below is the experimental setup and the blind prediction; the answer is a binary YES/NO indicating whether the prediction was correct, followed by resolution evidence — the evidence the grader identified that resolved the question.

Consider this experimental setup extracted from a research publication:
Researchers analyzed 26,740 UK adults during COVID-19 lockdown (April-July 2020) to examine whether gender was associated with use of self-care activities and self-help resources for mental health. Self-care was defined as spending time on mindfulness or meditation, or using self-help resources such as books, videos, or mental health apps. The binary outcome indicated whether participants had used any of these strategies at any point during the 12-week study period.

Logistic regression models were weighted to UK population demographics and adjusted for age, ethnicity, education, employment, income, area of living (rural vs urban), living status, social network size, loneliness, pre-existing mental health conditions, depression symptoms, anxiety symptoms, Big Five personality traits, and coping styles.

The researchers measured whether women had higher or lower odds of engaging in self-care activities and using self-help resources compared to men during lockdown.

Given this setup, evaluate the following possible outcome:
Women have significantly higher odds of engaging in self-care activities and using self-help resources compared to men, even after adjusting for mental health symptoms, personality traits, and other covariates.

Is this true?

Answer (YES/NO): YES